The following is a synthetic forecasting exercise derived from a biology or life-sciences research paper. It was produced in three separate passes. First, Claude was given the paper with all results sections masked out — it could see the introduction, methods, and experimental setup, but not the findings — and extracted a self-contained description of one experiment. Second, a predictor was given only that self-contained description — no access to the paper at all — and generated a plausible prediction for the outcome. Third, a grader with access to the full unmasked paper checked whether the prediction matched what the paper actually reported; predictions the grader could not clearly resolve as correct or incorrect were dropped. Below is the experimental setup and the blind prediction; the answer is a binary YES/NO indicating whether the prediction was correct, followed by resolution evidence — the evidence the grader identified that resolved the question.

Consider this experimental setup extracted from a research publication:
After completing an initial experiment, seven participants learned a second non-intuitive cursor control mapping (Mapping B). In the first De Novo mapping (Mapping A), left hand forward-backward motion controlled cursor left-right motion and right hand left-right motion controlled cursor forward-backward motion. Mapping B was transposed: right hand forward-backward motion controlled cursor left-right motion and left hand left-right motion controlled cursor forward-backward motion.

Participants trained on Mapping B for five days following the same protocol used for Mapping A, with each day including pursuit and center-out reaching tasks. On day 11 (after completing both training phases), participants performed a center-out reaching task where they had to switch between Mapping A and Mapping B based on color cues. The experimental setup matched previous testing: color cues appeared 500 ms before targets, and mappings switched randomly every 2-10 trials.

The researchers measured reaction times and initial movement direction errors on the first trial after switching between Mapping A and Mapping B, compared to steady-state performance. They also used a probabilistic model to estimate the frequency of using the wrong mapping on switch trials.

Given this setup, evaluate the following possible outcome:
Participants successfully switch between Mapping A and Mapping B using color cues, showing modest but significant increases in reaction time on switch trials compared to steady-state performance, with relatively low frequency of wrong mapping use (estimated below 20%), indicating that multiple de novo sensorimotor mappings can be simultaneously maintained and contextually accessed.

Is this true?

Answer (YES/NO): NO